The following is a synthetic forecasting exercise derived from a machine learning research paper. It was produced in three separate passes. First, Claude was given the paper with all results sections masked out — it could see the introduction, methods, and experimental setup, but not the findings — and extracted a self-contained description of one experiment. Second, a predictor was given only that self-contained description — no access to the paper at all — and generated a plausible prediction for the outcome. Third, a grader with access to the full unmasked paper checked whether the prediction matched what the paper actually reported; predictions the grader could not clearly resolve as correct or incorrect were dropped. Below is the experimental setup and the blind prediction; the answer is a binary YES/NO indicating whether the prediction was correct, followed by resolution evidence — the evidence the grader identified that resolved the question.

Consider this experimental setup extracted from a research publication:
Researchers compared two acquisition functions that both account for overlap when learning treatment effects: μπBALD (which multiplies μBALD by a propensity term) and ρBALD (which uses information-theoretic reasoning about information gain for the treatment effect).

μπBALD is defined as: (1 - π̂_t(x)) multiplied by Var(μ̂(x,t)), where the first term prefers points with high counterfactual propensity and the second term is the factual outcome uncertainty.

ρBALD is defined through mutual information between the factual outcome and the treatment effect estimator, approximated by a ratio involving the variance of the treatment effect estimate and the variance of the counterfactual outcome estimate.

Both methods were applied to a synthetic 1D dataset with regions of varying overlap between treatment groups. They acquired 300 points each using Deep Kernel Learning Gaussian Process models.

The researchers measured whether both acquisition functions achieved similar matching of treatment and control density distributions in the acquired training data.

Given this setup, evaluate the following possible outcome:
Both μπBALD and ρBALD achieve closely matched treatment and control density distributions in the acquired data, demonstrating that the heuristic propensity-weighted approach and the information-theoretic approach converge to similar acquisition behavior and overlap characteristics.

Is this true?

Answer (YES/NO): YES